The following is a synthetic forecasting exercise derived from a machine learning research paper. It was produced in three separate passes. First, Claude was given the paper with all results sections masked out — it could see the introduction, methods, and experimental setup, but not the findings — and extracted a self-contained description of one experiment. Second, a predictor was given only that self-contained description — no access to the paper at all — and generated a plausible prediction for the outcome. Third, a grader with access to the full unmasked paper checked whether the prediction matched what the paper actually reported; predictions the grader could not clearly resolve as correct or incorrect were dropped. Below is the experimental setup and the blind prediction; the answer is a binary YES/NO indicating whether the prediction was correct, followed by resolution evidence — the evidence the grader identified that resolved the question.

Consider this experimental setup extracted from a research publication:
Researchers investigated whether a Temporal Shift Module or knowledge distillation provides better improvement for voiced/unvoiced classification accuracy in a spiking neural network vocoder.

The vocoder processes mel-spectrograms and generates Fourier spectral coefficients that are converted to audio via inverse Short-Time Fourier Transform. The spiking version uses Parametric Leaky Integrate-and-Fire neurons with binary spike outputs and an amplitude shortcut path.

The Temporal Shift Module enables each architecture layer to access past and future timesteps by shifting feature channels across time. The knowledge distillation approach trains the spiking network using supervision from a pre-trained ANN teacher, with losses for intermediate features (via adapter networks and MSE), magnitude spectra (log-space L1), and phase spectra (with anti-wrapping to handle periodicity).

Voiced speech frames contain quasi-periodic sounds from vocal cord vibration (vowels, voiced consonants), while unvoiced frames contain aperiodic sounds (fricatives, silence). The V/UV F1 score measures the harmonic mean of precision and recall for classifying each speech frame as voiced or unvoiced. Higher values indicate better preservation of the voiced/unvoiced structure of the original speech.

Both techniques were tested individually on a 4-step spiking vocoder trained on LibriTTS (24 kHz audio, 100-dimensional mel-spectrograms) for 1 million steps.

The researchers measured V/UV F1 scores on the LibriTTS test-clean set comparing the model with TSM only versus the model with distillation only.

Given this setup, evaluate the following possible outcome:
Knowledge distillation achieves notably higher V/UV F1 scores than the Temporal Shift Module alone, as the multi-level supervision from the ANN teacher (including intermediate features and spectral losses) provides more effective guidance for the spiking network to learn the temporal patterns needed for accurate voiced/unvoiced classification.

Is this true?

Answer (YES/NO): NO